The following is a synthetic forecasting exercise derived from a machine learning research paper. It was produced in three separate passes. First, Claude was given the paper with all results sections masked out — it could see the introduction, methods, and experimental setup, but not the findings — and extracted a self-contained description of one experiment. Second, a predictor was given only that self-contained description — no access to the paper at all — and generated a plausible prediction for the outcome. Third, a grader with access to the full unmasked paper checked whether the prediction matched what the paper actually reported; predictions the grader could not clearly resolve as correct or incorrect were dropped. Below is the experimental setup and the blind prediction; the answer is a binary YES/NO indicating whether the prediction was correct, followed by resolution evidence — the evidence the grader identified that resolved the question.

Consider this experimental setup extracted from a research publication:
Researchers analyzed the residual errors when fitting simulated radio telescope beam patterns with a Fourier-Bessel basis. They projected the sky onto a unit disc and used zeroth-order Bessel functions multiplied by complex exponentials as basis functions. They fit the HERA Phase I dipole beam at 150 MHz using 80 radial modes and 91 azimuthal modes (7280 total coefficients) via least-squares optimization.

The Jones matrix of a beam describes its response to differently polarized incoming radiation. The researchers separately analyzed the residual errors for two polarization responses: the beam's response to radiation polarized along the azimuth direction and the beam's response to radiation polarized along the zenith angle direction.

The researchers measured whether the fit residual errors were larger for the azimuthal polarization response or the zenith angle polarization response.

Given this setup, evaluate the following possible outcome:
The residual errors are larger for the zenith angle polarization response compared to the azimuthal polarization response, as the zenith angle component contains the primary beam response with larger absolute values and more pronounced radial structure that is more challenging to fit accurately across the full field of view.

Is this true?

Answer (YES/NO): NO